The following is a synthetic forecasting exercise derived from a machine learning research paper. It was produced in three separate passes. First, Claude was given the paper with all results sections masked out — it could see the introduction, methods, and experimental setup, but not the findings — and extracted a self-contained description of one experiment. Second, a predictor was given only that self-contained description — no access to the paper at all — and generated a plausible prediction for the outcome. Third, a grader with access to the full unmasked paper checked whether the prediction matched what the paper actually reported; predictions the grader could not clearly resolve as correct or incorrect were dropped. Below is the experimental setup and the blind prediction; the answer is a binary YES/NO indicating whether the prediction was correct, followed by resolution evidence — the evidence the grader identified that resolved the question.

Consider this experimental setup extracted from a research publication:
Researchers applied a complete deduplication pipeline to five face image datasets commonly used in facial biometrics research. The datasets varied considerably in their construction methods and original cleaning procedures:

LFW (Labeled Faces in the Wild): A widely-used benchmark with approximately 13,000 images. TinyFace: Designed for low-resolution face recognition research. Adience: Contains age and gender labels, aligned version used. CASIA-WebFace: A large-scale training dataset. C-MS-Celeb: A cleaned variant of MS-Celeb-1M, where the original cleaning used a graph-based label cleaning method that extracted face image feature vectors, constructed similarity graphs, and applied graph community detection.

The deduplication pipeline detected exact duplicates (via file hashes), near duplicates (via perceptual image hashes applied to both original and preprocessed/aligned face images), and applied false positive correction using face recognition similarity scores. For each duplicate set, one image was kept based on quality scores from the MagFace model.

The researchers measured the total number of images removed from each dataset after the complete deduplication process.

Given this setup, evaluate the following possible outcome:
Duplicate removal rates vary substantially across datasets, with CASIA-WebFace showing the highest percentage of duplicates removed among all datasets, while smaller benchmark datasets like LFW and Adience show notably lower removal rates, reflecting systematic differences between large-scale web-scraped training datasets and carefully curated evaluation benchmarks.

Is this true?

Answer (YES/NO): NO